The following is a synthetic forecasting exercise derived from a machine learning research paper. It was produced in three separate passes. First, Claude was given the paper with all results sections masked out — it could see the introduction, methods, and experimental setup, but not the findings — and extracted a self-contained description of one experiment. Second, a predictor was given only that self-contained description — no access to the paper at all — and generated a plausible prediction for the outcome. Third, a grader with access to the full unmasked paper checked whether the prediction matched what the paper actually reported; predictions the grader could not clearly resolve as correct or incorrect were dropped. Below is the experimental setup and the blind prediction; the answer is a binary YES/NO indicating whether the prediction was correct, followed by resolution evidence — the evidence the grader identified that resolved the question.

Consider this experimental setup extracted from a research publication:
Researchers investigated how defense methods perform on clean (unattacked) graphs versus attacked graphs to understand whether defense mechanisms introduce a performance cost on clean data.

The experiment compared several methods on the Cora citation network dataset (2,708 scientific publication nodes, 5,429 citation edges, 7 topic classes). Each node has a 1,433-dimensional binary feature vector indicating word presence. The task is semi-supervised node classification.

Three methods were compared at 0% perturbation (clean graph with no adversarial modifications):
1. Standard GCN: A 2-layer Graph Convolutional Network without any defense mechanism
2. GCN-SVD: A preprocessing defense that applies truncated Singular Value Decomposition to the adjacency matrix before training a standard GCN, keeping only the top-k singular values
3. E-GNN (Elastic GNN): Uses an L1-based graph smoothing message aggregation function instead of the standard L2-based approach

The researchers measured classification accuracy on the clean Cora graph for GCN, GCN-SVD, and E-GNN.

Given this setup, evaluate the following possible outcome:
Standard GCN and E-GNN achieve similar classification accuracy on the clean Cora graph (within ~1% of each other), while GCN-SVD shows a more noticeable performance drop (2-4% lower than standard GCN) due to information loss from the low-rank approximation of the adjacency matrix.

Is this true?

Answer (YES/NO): NO